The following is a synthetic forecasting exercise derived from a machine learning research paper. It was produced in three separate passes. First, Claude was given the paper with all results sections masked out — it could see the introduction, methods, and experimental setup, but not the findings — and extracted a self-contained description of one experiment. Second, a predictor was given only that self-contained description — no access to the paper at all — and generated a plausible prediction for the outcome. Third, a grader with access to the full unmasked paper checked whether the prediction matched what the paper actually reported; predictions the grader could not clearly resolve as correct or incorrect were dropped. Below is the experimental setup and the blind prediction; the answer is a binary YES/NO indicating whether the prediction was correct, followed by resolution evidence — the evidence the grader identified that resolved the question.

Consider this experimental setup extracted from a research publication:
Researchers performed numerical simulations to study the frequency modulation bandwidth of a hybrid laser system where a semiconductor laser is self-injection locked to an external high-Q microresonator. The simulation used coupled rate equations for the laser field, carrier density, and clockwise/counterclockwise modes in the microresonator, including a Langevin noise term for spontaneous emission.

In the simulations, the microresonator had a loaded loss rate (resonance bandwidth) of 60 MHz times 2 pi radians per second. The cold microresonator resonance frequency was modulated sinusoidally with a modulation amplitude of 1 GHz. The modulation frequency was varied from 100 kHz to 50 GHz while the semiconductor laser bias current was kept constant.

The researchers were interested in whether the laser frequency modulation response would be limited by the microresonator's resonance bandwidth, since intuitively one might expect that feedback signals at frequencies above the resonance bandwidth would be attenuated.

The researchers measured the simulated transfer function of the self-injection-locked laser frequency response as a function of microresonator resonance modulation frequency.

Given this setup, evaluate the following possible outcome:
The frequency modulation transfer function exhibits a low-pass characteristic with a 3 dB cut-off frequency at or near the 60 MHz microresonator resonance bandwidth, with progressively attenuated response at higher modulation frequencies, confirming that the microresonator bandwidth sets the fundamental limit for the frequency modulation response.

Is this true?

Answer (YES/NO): NO